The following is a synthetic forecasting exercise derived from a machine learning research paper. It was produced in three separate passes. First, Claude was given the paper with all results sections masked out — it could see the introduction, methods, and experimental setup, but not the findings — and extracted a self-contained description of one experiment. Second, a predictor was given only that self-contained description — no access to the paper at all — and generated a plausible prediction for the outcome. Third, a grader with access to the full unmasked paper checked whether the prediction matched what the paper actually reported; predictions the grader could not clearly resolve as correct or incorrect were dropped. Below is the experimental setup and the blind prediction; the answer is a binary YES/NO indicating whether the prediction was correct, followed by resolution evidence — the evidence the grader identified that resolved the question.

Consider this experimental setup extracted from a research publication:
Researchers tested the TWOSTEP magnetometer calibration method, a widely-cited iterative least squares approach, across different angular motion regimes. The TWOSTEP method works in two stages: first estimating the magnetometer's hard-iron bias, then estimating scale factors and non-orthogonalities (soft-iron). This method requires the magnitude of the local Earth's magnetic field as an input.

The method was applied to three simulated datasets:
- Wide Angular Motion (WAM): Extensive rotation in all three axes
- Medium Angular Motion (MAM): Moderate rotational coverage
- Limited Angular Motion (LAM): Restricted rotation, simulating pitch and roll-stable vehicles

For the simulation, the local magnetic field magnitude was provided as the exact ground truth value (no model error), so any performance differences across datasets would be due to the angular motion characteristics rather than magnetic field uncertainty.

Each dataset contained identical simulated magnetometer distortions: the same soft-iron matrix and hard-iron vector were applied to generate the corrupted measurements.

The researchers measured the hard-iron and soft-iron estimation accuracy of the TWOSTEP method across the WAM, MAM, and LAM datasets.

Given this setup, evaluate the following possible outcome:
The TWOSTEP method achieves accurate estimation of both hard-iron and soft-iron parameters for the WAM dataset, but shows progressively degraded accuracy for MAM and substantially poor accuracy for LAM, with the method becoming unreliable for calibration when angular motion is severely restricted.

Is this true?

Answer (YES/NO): NO